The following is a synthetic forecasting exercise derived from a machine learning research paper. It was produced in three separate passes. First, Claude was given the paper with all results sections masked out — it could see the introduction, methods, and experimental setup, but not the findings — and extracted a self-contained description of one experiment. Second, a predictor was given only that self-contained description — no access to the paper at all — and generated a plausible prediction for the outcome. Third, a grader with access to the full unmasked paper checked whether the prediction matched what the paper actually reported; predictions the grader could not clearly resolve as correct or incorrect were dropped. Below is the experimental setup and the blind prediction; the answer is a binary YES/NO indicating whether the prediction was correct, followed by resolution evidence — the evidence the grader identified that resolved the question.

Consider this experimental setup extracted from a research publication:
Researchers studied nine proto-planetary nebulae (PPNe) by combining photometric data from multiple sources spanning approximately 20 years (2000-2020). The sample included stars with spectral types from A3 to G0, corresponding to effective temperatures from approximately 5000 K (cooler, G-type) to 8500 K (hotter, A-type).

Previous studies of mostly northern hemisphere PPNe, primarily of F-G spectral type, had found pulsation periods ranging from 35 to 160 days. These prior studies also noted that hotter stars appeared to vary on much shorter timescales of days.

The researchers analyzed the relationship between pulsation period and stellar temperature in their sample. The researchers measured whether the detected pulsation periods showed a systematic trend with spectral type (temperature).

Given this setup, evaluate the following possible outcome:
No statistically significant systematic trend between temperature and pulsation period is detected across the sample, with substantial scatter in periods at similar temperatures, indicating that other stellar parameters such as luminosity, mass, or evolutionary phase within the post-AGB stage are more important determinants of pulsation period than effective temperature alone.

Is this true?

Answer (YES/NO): NO